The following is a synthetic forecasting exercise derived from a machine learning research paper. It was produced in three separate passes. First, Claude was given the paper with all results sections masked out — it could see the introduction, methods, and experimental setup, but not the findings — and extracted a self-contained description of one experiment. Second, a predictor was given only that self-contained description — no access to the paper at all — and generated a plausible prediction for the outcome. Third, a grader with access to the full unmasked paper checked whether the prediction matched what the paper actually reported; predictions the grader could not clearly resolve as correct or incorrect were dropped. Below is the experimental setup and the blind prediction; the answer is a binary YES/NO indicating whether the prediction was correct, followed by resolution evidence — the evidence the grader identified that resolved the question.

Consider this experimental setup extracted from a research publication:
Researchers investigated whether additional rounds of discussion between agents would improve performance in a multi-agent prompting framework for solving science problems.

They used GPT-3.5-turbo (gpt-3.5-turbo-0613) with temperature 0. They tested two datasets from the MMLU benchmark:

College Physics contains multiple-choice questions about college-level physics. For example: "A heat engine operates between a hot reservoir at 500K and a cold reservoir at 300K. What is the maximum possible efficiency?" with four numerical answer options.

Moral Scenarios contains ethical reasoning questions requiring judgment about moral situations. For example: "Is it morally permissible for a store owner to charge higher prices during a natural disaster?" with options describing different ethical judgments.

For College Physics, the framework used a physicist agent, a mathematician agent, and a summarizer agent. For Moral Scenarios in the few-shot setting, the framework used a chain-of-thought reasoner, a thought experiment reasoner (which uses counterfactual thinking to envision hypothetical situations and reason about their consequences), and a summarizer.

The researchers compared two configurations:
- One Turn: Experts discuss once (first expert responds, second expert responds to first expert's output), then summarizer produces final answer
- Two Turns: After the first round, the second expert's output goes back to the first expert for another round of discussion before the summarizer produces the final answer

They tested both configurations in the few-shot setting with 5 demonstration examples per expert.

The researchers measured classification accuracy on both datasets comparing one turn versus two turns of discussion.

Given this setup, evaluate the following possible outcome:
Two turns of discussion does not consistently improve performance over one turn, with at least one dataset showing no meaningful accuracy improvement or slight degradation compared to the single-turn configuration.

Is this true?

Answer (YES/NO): YES